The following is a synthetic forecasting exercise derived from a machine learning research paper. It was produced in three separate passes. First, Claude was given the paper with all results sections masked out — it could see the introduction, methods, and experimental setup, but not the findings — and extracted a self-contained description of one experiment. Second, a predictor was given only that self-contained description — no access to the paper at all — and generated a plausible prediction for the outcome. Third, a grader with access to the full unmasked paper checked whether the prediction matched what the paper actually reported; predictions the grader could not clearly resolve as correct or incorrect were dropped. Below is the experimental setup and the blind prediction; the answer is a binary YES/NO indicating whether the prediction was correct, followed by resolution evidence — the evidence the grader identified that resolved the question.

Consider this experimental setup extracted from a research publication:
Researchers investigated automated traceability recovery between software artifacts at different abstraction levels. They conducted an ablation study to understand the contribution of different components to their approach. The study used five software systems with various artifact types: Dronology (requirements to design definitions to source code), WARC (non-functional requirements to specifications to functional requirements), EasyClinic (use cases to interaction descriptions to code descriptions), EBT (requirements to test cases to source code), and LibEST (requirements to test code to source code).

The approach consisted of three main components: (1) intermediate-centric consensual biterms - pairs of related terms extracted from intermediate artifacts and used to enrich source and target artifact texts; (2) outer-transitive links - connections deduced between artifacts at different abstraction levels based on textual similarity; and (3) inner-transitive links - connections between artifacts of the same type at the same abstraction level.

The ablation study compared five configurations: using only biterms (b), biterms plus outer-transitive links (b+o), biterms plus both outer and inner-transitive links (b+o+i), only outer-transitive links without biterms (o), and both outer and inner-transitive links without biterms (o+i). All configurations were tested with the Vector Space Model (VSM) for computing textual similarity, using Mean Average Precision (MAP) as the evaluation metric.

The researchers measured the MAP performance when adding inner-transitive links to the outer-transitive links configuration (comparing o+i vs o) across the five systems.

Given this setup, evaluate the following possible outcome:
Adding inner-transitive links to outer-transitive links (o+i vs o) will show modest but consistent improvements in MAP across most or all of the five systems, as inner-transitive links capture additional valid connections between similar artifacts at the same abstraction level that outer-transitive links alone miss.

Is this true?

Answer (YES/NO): NO